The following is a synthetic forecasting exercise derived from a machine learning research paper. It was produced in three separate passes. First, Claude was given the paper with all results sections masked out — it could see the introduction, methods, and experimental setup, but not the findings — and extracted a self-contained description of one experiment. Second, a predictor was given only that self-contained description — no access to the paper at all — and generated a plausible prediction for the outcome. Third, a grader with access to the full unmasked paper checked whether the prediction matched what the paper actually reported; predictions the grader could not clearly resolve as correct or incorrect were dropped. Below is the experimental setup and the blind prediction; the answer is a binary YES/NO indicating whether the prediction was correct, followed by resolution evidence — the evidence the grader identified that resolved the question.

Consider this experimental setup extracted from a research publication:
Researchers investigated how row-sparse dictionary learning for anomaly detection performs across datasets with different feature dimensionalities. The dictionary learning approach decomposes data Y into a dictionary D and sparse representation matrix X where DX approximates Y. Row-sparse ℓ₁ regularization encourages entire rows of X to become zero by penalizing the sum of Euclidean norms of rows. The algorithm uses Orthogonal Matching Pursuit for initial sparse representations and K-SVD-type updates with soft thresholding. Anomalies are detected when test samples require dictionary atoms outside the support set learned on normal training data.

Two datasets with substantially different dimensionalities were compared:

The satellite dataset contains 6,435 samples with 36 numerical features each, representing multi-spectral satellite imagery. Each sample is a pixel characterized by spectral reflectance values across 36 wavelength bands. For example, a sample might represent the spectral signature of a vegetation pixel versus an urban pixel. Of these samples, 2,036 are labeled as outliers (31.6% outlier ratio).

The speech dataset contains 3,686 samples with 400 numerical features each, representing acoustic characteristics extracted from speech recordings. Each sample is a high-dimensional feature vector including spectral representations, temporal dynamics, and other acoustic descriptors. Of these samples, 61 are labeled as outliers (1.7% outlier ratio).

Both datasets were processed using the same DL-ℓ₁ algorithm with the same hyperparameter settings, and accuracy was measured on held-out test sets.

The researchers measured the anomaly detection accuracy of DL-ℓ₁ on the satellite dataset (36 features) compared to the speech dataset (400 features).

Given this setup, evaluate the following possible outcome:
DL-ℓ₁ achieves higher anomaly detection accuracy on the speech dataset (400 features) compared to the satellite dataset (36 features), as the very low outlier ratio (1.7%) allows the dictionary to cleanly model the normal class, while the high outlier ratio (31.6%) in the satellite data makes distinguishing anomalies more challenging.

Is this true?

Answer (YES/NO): NO